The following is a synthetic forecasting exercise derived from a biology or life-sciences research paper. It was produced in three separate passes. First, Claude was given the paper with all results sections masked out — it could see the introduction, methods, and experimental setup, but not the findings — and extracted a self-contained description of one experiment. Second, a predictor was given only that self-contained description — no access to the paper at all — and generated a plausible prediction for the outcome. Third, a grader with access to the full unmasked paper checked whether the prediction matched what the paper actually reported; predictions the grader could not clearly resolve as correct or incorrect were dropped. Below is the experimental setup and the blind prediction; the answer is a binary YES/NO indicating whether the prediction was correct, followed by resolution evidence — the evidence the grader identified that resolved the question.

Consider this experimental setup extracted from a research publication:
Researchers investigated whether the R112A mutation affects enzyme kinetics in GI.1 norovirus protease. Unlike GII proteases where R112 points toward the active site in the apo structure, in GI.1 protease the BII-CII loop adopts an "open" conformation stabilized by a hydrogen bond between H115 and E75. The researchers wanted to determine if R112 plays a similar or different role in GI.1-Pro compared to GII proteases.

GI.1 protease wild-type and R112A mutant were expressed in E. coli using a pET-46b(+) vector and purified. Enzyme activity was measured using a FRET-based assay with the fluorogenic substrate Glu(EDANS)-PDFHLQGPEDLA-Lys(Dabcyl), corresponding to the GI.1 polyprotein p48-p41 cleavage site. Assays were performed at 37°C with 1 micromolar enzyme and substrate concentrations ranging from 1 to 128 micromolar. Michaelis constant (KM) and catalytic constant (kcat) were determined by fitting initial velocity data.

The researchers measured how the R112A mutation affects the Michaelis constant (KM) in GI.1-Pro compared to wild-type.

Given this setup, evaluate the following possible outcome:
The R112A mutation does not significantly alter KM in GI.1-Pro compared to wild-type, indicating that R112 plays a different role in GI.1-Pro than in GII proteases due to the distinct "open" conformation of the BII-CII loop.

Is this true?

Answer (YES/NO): NO